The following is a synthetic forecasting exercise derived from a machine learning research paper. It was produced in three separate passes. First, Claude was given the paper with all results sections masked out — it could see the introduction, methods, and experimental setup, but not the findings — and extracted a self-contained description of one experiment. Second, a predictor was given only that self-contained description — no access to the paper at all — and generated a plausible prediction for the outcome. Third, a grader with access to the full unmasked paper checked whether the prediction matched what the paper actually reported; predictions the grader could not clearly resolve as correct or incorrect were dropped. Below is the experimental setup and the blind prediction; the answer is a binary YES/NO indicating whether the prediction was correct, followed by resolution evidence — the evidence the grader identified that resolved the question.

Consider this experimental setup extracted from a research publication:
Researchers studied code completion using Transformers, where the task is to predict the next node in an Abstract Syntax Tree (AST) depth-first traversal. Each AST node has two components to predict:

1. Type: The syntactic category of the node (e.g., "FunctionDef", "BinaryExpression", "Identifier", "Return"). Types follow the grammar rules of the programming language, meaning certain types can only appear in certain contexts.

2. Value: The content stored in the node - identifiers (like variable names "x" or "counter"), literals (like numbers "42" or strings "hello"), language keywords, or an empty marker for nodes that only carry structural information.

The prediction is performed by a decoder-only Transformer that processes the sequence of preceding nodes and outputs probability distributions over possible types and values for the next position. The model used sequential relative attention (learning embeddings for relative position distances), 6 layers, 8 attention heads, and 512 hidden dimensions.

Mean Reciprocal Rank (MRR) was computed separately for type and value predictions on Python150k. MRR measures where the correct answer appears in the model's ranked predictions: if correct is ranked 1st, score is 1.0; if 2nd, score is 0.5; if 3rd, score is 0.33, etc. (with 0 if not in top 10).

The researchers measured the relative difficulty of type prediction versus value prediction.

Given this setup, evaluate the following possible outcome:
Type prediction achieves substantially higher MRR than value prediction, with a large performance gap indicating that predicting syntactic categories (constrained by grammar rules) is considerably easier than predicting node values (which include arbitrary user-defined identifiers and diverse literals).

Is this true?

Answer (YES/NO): YES